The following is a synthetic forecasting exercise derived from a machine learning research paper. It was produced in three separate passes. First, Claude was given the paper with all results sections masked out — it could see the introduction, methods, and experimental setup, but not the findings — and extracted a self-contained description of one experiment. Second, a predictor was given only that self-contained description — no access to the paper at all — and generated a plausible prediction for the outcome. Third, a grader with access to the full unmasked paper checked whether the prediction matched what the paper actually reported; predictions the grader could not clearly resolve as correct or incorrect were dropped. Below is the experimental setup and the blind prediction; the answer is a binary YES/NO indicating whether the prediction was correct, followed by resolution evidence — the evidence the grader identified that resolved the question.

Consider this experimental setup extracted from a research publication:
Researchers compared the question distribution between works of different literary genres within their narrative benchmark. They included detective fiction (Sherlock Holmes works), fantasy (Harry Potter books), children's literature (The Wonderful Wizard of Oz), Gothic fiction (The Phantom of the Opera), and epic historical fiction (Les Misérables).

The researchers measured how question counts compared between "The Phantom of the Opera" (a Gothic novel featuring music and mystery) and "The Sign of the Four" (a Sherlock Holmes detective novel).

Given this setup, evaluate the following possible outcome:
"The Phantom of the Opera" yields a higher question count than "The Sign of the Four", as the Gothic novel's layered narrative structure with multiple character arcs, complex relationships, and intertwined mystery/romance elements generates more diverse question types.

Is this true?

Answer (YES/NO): YES